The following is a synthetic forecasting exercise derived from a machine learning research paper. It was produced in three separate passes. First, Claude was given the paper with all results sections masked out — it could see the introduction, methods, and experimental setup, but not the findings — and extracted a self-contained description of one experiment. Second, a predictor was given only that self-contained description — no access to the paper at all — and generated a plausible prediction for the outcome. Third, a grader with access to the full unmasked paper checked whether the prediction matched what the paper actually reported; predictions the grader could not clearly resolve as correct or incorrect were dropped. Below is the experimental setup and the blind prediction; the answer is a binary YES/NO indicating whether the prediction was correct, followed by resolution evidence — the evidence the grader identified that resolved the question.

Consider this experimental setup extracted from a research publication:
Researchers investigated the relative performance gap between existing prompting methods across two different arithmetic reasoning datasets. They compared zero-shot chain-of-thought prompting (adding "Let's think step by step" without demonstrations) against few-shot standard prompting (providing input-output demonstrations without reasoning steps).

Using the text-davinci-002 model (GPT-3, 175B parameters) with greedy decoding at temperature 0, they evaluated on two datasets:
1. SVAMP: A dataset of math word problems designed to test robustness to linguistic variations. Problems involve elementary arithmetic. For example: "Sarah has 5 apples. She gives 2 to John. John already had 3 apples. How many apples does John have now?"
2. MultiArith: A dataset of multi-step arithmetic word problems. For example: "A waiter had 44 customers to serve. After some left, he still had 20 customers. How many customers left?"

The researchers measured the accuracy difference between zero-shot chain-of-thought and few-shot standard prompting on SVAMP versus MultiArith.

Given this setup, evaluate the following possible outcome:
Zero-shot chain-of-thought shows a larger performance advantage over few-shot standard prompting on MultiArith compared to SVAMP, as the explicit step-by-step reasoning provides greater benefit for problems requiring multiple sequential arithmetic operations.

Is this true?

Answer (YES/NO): YES